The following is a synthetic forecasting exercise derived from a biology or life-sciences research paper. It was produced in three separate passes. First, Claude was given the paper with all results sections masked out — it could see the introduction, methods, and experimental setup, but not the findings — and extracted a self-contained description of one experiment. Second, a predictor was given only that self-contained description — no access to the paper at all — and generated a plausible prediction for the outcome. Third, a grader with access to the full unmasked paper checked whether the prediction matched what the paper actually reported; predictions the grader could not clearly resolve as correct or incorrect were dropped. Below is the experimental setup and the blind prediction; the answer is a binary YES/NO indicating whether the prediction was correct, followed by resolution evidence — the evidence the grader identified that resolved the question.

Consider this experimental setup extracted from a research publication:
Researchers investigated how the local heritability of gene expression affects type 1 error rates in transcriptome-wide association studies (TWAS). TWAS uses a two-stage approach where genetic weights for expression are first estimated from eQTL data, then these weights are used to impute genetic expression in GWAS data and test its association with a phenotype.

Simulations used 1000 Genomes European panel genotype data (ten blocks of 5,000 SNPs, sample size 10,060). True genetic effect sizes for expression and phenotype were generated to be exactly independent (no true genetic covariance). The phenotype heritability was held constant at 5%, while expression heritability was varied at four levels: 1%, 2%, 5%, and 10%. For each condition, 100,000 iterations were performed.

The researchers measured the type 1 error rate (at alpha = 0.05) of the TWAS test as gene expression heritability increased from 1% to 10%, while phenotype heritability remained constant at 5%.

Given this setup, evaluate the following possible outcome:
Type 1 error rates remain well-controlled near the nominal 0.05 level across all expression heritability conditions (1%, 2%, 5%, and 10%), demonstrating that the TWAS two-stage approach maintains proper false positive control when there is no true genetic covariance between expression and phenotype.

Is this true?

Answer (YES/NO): NO